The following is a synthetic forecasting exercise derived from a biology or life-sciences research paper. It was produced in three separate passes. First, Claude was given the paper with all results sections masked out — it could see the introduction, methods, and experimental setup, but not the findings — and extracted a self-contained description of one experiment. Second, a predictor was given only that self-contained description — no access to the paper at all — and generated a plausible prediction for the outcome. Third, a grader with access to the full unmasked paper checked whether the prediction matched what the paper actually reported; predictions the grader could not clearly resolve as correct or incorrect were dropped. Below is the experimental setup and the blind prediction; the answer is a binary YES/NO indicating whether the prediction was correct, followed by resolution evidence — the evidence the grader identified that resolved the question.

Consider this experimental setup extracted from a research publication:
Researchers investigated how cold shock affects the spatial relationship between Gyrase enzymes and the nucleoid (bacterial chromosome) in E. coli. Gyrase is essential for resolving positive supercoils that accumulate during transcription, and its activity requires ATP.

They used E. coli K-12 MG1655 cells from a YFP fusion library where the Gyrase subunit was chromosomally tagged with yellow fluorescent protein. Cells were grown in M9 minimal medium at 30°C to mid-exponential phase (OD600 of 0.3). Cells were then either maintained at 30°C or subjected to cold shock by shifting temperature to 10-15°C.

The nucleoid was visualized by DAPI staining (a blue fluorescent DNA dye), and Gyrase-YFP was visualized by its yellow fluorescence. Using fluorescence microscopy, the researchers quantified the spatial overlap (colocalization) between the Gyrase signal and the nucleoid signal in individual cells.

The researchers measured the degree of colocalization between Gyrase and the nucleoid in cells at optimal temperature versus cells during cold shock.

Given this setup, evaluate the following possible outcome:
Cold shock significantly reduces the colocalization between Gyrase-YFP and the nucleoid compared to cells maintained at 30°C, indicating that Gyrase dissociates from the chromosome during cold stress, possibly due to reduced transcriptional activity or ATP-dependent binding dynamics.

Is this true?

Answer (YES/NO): NO